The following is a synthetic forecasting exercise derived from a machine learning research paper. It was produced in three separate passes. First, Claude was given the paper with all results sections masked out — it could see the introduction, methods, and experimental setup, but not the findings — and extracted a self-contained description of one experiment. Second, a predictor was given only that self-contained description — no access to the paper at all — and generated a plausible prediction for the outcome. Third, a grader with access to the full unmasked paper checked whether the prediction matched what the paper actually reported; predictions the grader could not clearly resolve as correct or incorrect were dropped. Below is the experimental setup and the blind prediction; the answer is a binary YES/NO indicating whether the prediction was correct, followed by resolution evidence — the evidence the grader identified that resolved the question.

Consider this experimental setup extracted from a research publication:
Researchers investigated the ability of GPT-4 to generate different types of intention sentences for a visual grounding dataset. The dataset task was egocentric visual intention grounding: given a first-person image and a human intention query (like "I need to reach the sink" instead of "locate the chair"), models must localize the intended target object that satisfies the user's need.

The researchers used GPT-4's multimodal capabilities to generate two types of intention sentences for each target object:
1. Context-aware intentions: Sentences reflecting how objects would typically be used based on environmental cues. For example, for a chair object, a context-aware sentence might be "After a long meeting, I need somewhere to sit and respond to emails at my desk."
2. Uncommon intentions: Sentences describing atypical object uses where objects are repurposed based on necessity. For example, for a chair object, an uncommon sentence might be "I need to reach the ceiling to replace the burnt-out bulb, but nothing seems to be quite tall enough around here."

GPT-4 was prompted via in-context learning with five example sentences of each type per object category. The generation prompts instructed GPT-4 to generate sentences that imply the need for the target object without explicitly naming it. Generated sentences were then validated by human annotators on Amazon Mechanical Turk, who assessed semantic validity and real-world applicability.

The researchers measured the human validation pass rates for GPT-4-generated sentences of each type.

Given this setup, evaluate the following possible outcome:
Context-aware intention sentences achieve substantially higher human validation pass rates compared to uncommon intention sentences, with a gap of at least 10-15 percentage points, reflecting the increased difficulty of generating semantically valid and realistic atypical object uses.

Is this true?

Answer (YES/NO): YES